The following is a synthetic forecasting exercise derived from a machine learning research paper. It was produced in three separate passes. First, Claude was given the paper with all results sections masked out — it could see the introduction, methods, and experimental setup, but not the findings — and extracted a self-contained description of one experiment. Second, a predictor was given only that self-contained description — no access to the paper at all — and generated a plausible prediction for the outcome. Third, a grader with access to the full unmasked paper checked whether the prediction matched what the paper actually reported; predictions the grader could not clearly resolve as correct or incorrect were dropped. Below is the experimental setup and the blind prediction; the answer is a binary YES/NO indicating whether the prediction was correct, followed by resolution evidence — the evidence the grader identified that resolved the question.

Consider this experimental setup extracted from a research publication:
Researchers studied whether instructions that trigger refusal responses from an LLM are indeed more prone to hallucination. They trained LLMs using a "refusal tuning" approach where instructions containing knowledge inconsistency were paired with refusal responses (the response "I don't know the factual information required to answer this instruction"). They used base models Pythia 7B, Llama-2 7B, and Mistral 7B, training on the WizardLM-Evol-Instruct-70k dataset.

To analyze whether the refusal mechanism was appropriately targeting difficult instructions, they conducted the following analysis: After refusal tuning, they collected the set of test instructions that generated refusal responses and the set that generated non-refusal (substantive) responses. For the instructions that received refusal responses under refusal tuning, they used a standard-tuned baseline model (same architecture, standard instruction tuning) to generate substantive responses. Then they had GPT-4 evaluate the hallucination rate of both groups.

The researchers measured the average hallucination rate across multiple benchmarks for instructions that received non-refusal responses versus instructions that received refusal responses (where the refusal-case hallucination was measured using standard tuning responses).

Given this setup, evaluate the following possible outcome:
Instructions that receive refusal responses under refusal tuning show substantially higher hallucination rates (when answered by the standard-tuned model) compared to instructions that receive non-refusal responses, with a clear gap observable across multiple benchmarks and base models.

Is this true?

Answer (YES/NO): YES